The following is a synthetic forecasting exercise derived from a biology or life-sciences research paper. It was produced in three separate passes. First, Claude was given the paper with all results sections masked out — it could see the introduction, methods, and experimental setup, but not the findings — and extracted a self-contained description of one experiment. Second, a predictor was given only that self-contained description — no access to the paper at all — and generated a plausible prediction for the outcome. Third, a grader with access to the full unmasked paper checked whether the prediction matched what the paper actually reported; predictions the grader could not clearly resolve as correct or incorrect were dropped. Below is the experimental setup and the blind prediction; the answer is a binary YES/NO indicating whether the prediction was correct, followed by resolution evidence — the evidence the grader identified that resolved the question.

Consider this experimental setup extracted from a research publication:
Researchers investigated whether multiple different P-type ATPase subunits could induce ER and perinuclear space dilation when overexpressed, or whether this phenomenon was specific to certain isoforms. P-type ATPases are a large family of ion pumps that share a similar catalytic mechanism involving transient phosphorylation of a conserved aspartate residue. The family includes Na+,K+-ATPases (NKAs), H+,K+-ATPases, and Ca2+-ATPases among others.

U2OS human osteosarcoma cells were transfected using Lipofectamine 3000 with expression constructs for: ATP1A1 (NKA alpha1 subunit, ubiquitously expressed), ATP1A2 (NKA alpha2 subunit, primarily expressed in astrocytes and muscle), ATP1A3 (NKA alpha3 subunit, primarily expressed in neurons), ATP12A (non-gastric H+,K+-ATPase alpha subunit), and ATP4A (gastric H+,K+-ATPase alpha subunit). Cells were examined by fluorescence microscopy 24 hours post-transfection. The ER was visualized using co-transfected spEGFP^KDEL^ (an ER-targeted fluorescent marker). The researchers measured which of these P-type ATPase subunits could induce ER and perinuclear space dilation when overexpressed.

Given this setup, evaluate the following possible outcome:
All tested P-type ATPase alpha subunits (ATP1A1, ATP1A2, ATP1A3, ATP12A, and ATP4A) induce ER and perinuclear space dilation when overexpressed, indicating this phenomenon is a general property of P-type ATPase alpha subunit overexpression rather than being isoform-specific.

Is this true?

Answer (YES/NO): YES